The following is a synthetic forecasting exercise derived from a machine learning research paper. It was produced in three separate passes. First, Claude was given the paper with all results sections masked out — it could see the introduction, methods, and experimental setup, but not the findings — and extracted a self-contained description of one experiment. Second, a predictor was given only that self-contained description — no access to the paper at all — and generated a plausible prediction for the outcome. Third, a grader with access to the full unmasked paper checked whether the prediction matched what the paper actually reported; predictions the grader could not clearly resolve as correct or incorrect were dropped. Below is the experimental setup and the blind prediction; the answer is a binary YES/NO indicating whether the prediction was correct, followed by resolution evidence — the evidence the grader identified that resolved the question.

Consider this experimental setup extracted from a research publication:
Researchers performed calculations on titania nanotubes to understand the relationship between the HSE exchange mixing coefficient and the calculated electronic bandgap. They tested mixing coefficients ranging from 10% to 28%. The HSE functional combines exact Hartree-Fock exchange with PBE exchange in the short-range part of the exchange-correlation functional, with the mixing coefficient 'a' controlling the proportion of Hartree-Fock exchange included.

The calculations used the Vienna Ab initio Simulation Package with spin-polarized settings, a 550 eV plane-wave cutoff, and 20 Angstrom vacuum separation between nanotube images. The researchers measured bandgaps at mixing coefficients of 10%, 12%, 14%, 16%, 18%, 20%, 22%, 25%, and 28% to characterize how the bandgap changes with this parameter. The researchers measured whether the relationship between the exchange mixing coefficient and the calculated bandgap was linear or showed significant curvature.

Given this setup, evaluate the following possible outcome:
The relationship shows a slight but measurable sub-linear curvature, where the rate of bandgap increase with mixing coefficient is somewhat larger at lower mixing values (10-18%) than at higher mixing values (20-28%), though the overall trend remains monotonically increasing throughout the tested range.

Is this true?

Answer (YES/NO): NO